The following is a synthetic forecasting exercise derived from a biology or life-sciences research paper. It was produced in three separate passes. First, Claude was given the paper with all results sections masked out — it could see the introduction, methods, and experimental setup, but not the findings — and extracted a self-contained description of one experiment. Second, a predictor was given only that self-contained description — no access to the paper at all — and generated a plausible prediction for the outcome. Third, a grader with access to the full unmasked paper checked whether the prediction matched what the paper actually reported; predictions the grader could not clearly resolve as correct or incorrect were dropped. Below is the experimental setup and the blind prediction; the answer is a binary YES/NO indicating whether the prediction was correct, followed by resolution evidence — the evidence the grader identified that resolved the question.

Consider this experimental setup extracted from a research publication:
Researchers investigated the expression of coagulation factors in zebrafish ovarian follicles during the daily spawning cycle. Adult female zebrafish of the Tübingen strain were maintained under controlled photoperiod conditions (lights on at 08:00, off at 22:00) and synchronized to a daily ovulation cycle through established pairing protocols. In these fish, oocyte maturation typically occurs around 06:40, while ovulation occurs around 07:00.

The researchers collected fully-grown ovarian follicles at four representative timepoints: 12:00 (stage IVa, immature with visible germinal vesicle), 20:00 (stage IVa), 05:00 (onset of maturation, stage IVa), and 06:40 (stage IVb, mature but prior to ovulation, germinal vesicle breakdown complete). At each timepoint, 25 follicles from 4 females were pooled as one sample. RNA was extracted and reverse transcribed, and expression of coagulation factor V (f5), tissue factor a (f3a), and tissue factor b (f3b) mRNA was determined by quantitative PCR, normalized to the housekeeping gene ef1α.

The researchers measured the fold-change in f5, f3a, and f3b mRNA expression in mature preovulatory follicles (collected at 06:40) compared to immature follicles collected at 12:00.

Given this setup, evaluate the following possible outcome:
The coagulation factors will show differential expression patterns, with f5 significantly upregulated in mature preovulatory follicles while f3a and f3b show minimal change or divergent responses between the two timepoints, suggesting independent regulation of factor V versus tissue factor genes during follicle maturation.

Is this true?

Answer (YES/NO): NO